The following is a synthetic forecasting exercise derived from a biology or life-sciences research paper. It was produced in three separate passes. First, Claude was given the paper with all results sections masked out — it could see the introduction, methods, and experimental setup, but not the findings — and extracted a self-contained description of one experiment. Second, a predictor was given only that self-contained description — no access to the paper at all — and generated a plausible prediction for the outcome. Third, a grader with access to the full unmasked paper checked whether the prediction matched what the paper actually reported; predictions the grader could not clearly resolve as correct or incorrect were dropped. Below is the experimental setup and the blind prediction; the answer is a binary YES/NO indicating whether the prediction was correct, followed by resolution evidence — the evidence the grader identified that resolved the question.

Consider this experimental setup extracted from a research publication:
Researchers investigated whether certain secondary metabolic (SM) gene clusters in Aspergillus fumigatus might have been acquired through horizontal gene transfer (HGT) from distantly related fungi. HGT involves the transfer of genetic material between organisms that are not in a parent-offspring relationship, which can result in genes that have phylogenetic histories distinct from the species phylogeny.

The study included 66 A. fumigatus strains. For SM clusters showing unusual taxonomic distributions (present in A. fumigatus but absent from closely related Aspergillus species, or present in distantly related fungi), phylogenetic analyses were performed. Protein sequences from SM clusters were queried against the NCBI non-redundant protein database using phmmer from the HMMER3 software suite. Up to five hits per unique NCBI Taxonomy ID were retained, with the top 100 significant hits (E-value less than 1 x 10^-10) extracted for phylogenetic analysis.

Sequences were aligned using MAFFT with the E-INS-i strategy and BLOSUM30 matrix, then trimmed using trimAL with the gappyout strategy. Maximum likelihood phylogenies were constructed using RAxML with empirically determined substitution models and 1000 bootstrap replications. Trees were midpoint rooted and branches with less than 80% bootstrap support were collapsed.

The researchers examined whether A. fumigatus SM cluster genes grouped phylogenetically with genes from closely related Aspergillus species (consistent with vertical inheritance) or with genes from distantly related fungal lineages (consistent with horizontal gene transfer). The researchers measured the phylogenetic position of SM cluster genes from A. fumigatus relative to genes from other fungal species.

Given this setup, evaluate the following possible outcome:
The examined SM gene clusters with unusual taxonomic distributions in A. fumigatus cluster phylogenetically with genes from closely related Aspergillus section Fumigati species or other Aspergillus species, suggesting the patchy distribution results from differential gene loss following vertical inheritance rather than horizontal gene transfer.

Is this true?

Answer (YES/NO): NO